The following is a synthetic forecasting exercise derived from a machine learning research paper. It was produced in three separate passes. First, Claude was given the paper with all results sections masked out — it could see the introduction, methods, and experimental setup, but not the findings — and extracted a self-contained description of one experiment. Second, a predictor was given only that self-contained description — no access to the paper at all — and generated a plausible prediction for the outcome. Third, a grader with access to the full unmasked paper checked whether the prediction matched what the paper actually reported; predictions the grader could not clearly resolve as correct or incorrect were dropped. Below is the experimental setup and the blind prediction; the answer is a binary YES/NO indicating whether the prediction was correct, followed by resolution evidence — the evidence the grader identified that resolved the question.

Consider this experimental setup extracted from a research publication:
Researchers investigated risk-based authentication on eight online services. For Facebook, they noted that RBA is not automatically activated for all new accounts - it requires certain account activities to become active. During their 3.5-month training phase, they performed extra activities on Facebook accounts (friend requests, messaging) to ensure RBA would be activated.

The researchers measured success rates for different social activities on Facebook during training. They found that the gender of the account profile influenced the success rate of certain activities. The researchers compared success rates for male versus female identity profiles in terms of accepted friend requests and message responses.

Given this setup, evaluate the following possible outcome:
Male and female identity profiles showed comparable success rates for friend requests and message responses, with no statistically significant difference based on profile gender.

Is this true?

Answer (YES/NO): NO